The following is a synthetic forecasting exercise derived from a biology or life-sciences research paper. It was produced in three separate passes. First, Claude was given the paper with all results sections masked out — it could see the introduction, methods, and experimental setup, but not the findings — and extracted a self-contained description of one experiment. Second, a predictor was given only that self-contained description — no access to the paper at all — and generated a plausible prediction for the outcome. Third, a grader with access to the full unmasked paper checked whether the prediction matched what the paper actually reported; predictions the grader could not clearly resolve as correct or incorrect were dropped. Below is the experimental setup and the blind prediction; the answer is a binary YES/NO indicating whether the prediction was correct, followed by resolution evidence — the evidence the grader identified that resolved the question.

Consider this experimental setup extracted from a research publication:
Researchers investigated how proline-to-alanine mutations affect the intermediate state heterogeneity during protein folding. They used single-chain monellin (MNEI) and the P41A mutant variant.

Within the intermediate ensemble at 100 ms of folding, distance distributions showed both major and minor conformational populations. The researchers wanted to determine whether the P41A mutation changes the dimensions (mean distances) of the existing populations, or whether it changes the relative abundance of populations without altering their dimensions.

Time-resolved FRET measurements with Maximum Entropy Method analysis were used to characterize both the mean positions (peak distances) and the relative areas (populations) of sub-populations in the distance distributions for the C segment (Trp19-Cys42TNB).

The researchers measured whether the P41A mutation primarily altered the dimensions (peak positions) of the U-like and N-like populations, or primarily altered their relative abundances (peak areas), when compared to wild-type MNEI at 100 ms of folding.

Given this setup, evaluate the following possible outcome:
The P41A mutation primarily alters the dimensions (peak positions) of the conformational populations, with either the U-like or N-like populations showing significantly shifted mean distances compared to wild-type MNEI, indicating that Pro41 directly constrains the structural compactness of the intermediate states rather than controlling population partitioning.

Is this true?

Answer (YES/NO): NO